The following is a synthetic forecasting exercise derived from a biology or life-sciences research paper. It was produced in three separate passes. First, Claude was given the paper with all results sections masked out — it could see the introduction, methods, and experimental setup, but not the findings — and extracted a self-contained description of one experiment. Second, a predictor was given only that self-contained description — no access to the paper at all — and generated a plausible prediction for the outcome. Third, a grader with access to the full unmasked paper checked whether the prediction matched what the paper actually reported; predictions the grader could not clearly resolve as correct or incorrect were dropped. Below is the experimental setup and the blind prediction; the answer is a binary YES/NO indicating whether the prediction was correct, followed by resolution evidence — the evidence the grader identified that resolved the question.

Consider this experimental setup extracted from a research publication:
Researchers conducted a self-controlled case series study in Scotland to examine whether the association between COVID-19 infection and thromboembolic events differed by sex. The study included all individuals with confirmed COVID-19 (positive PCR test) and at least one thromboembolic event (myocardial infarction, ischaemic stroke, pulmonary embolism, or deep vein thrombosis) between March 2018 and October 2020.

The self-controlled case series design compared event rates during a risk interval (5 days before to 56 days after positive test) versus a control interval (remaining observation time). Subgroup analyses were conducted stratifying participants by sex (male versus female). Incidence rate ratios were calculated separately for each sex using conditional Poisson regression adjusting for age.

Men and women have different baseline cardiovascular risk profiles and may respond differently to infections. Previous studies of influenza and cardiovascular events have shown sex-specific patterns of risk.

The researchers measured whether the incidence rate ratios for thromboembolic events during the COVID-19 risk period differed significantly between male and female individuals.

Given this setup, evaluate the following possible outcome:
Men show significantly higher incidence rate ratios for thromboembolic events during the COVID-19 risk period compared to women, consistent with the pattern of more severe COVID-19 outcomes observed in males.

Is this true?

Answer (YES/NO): YES